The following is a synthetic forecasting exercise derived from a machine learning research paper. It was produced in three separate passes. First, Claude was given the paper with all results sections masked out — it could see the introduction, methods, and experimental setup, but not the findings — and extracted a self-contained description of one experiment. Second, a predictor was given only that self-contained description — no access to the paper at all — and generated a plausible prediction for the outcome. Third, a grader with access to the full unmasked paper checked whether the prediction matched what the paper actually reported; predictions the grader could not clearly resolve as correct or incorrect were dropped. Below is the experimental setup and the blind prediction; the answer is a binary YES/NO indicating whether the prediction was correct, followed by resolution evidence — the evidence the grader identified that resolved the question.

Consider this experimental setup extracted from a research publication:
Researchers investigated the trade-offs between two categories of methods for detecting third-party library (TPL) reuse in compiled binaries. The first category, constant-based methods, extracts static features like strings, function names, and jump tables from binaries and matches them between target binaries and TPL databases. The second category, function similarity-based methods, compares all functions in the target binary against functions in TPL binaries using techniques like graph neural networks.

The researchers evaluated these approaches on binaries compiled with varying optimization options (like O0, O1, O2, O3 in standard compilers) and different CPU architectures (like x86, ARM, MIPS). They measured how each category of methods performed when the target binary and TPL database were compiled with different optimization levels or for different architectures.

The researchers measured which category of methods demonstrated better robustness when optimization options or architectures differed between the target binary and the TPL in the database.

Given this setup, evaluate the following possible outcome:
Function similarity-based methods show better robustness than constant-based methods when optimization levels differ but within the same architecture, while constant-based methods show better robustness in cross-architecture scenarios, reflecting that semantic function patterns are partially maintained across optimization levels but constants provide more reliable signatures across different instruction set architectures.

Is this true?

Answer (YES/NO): NO